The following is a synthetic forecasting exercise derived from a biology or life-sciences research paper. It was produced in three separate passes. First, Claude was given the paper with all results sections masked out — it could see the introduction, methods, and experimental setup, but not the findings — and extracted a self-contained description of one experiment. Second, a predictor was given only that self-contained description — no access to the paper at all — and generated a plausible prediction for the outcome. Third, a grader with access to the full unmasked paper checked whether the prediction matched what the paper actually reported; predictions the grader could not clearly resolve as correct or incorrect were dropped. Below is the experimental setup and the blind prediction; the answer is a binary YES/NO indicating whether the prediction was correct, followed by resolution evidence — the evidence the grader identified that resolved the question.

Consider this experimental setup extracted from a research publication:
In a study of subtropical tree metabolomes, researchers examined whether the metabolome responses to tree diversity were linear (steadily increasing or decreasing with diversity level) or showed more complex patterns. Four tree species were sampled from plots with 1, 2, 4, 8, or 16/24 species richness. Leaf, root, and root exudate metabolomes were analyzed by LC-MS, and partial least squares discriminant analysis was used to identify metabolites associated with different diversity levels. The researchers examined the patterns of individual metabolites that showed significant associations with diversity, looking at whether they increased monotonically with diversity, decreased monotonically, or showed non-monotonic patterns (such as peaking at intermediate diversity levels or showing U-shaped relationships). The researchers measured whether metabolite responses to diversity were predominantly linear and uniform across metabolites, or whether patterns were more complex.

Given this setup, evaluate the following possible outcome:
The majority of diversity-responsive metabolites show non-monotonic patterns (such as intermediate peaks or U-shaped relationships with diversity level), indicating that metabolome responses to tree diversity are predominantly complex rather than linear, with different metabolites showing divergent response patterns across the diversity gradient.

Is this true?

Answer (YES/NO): NO